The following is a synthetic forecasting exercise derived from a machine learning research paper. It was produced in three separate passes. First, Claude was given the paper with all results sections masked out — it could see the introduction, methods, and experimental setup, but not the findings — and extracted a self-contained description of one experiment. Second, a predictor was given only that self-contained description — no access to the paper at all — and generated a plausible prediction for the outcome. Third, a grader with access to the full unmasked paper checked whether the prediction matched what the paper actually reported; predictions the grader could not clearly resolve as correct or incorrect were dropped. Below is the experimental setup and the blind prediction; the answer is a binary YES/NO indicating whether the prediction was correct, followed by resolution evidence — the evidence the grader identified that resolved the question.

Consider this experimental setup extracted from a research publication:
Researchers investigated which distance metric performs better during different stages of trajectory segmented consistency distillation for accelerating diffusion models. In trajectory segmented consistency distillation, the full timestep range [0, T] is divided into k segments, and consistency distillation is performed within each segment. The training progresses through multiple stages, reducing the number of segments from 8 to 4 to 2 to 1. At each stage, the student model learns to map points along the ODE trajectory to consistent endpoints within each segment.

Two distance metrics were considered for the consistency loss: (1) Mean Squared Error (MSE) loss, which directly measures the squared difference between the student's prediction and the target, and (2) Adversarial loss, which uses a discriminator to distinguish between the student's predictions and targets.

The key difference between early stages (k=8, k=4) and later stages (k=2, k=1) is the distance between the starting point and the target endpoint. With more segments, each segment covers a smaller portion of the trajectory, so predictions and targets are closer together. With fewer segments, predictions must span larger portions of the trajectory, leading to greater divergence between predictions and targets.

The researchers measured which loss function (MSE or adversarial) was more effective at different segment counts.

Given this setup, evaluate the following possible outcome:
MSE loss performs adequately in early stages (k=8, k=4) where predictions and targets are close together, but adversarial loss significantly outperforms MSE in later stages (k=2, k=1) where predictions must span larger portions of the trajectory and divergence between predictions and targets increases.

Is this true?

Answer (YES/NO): NO